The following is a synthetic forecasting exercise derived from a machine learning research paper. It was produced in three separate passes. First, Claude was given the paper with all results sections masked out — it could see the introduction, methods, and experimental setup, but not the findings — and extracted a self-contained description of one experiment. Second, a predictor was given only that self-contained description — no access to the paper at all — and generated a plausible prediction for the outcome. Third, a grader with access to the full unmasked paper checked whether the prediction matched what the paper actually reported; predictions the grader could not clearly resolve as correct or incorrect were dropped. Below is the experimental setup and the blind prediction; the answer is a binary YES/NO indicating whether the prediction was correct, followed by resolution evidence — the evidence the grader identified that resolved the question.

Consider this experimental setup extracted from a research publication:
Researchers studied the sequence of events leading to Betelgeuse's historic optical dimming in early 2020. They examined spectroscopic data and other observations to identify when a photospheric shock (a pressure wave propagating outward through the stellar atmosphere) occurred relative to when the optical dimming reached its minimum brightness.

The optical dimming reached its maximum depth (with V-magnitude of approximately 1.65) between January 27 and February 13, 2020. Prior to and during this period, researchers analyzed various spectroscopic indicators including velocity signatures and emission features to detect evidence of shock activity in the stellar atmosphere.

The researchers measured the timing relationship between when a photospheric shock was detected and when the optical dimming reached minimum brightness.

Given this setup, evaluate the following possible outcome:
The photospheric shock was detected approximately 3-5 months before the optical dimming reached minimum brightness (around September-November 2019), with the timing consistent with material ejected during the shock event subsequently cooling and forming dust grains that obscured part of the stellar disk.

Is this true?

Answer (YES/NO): NO